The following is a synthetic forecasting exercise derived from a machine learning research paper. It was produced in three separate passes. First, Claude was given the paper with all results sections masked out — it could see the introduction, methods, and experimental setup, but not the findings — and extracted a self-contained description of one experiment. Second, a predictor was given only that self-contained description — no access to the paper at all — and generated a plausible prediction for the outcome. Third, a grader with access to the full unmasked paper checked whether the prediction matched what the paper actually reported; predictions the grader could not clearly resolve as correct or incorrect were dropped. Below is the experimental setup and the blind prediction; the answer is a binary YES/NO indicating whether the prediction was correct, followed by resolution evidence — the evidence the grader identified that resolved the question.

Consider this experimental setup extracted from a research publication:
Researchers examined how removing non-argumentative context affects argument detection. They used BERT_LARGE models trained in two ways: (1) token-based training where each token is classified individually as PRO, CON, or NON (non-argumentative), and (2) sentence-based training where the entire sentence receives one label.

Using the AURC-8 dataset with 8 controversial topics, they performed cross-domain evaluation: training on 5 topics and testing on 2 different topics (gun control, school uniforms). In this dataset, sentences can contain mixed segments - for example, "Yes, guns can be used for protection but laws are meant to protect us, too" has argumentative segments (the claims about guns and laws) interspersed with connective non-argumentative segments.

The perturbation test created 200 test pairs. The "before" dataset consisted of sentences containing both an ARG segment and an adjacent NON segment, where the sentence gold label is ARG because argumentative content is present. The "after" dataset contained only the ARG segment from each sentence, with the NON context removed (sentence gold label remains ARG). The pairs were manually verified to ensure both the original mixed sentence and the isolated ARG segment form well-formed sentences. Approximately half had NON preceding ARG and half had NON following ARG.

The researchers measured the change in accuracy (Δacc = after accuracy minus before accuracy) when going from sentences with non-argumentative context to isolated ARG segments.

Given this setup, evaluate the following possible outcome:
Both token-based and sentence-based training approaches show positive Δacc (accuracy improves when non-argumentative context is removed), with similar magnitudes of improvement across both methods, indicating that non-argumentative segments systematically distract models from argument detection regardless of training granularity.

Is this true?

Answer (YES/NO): NO